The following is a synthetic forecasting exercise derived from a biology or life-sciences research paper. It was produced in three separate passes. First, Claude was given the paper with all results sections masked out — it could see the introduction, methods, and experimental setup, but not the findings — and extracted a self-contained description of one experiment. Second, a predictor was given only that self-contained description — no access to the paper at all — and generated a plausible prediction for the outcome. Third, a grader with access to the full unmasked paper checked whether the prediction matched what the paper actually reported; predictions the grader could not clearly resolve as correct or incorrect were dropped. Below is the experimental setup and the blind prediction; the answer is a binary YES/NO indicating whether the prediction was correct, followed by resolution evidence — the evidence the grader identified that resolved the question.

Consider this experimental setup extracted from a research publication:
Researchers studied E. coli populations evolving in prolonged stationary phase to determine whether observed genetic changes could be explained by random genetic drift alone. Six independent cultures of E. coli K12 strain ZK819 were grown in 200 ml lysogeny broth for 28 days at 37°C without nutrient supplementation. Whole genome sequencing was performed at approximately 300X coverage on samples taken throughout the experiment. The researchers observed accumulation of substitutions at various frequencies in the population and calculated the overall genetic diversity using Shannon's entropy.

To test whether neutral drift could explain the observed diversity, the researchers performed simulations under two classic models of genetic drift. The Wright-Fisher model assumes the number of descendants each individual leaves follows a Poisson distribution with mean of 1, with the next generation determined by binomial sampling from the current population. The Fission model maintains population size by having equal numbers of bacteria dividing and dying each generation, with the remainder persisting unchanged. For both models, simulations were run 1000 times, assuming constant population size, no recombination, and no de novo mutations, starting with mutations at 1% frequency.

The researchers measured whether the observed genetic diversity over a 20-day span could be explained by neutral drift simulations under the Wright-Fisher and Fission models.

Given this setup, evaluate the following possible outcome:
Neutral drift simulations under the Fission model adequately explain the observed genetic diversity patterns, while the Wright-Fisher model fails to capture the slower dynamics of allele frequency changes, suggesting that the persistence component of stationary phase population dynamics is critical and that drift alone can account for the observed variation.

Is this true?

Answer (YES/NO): NO